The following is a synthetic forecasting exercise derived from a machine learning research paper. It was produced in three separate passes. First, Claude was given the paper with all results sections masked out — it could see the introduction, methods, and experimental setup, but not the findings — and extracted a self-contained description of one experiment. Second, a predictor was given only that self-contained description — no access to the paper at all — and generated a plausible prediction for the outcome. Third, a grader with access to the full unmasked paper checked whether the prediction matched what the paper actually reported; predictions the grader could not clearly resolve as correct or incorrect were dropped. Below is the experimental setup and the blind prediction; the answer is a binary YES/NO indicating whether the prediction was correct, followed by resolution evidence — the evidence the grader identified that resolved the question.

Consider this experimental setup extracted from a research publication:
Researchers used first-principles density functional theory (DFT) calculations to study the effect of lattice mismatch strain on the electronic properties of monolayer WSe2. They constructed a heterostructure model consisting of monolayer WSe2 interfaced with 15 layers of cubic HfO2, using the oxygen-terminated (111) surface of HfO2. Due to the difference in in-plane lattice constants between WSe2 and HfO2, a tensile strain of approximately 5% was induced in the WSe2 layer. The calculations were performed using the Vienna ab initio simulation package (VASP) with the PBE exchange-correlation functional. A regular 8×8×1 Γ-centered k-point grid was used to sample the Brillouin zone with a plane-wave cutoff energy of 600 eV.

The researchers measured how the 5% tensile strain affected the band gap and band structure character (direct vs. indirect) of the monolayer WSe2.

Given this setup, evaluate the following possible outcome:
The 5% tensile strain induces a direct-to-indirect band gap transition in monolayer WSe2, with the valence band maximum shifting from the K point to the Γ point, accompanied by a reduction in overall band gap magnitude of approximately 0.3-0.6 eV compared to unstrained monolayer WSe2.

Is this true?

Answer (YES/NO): NO